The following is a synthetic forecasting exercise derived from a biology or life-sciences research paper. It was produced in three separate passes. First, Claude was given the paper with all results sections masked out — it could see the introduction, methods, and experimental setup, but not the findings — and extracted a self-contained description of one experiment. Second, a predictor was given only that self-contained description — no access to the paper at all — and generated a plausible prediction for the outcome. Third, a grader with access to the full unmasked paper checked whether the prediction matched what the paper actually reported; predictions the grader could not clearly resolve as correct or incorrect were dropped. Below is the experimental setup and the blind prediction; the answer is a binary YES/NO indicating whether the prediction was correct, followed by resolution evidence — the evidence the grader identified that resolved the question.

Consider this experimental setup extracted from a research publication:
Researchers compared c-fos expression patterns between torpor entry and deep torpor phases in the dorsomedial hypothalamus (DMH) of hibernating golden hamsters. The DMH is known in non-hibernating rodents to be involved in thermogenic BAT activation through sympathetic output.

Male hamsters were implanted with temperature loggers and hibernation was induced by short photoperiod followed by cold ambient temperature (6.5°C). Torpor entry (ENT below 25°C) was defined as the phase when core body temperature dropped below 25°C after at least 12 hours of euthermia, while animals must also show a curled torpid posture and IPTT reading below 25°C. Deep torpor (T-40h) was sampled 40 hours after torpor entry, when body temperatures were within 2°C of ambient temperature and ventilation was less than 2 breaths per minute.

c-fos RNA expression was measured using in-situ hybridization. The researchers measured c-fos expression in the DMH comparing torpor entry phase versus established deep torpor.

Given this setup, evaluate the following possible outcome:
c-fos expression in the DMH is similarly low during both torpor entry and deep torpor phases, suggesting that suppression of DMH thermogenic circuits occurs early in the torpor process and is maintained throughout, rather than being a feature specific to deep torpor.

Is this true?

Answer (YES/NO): NO